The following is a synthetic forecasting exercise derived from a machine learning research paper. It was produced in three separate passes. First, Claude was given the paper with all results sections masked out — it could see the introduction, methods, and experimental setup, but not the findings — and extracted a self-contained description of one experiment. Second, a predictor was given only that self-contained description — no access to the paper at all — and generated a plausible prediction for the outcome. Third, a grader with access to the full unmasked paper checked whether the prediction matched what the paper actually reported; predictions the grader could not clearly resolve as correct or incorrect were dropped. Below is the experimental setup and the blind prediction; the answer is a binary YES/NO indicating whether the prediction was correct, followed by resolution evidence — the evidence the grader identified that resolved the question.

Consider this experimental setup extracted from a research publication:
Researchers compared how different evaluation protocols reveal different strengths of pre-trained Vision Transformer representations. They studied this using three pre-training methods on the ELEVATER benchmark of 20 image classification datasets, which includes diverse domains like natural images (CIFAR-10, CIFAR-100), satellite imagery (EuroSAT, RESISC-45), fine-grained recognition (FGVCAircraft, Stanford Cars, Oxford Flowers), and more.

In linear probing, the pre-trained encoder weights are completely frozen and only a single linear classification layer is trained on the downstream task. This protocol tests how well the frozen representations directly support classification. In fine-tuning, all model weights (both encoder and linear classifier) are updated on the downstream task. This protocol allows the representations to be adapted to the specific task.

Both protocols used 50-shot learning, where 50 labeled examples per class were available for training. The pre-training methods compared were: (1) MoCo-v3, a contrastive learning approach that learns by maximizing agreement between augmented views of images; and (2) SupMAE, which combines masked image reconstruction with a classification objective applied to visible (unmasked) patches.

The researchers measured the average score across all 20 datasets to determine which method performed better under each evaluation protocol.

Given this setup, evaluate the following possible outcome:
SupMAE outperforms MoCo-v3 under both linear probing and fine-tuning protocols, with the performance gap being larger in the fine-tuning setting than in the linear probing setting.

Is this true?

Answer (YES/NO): NO